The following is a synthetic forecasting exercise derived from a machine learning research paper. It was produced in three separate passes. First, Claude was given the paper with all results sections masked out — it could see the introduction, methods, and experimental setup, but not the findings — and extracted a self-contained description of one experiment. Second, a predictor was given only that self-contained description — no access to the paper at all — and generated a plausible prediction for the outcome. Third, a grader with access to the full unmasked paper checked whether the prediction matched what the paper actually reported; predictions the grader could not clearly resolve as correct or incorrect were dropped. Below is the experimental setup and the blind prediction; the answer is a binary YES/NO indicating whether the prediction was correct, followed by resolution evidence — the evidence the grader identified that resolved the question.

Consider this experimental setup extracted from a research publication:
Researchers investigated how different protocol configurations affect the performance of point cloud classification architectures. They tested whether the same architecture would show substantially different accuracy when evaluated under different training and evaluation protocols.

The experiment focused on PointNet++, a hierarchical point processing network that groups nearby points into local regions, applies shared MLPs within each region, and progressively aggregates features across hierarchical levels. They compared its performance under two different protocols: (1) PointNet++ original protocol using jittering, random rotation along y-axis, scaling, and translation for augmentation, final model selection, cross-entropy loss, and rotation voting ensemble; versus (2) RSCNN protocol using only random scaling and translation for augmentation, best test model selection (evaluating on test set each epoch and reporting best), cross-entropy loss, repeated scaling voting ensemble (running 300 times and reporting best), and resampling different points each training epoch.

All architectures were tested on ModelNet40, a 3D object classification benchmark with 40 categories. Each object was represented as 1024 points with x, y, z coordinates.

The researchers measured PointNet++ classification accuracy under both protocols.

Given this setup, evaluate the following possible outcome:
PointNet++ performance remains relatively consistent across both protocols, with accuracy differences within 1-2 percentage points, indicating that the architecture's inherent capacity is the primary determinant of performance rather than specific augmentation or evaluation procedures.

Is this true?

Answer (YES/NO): NO